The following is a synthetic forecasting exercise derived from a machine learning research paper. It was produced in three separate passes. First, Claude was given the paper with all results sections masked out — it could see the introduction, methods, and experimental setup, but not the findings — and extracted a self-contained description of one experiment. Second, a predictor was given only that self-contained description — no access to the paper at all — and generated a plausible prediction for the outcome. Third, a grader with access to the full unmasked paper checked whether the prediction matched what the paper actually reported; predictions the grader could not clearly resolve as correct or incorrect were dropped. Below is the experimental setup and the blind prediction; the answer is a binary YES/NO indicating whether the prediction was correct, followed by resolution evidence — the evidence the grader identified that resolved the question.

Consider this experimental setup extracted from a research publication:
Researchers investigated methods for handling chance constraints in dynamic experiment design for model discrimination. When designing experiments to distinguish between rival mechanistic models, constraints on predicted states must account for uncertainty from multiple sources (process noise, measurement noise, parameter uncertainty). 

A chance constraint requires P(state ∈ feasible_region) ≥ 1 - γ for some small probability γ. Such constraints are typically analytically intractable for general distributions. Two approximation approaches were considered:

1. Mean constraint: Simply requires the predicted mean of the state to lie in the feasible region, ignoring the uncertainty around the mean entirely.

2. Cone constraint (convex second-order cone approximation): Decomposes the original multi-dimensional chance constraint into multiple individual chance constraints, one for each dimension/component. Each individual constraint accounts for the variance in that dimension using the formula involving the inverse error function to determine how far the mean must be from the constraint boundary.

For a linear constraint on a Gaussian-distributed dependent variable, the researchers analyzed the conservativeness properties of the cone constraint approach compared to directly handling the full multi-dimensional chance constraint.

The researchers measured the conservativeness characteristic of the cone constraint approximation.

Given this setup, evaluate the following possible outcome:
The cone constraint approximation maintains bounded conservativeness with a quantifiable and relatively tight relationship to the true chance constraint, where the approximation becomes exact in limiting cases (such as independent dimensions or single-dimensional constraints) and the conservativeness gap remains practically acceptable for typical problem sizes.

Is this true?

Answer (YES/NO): NO